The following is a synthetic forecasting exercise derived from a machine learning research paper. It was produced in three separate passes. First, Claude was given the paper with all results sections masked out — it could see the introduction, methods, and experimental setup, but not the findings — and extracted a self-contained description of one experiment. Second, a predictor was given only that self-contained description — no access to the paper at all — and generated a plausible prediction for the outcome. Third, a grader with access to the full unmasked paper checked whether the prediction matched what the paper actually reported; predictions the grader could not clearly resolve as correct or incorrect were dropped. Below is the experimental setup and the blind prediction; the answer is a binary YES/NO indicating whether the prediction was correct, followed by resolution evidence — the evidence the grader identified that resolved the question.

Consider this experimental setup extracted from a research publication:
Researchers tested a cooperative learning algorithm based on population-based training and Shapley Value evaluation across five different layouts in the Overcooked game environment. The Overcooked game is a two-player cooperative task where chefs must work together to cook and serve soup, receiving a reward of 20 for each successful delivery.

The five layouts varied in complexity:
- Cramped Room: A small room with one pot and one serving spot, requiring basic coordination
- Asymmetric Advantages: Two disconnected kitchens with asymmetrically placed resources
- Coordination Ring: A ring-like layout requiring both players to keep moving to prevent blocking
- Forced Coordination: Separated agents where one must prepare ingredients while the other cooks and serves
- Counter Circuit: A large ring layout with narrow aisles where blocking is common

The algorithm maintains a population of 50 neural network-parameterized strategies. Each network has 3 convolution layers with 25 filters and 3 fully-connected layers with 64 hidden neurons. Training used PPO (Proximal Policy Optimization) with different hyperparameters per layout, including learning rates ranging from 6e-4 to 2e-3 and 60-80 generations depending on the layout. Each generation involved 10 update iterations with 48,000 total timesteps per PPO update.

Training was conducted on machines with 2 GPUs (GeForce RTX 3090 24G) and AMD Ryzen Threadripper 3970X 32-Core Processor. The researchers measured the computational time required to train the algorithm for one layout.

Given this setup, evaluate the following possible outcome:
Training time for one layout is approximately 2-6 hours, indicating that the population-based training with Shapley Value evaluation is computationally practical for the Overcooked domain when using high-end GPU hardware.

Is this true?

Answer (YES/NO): NO